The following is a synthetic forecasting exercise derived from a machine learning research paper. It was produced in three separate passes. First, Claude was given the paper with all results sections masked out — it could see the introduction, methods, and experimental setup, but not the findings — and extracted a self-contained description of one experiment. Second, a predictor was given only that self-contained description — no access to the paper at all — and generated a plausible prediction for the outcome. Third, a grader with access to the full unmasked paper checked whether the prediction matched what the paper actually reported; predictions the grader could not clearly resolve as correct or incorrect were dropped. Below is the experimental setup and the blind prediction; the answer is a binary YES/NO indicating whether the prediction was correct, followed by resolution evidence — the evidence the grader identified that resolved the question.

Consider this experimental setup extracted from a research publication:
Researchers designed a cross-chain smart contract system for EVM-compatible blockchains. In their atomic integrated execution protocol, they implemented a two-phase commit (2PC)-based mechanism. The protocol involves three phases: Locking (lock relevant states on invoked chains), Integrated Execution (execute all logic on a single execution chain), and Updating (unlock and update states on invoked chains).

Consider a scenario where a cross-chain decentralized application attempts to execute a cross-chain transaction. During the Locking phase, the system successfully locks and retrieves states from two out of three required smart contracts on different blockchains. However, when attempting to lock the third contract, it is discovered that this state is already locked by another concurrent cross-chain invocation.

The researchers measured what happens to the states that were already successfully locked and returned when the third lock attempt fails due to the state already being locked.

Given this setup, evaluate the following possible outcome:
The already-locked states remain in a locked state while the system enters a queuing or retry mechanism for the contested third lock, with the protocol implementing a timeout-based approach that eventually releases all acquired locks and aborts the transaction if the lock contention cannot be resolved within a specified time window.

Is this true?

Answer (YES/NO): NO